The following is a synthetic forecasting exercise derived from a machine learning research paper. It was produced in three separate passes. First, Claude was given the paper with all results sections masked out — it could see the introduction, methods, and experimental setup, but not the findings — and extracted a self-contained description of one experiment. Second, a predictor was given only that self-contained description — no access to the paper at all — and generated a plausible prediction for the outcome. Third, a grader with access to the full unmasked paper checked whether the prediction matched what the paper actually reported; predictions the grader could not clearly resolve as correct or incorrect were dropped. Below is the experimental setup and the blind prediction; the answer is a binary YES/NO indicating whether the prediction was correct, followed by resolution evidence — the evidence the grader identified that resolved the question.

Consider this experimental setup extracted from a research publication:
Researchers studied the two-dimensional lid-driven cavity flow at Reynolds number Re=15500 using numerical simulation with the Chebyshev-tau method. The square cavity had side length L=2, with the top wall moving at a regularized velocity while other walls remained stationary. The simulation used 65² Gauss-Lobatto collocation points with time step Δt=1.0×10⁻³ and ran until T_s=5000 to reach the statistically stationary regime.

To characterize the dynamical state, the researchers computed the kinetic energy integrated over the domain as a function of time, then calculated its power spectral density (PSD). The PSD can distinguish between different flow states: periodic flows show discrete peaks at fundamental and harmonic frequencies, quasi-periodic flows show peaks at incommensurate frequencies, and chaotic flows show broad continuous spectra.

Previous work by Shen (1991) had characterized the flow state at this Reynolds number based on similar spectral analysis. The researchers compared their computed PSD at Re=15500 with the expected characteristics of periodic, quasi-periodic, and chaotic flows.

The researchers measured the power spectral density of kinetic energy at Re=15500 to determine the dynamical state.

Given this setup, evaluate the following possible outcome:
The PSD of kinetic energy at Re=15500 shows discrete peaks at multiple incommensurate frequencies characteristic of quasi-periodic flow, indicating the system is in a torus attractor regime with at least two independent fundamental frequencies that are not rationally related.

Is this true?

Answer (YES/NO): YES